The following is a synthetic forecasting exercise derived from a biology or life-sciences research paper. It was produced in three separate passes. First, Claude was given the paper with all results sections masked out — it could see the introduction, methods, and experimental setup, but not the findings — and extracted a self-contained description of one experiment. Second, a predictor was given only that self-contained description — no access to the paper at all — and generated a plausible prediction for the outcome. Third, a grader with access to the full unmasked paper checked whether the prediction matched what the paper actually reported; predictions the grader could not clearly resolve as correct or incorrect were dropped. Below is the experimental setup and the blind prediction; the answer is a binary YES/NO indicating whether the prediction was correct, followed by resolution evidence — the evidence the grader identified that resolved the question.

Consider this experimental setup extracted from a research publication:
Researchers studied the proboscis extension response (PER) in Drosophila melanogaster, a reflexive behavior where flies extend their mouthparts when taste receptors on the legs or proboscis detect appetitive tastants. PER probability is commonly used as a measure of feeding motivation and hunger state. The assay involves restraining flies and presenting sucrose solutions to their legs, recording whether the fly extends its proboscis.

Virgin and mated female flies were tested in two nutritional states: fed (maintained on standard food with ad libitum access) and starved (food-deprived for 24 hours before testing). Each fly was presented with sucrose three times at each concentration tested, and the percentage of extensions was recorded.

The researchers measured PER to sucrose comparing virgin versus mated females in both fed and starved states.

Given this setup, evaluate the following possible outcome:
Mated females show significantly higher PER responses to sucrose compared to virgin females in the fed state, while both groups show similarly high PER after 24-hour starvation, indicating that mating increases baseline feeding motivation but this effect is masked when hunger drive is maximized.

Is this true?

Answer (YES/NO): NO